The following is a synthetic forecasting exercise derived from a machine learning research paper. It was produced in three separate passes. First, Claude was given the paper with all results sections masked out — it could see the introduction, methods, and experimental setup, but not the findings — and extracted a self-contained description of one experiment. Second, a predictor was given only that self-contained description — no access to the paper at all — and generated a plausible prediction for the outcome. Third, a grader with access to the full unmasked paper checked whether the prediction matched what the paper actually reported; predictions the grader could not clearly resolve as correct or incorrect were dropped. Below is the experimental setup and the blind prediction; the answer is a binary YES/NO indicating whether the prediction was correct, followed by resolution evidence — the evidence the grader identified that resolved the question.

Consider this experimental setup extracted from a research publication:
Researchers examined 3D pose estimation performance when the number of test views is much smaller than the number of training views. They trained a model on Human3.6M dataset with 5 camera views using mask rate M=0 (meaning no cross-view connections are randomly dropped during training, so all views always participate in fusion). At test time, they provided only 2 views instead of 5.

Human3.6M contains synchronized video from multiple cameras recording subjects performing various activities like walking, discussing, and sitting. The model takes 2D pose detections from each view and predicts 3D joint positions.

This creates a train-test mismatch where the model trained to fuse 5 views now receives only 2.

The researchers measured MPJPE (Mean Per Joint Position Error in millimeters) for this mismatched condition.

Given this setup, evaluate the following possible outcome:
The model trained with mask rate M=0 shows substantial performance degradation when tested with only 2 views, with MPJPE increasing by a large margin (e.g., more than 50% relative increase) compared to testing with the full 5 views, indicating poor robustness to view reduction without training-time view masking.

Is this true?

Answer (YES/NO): YES